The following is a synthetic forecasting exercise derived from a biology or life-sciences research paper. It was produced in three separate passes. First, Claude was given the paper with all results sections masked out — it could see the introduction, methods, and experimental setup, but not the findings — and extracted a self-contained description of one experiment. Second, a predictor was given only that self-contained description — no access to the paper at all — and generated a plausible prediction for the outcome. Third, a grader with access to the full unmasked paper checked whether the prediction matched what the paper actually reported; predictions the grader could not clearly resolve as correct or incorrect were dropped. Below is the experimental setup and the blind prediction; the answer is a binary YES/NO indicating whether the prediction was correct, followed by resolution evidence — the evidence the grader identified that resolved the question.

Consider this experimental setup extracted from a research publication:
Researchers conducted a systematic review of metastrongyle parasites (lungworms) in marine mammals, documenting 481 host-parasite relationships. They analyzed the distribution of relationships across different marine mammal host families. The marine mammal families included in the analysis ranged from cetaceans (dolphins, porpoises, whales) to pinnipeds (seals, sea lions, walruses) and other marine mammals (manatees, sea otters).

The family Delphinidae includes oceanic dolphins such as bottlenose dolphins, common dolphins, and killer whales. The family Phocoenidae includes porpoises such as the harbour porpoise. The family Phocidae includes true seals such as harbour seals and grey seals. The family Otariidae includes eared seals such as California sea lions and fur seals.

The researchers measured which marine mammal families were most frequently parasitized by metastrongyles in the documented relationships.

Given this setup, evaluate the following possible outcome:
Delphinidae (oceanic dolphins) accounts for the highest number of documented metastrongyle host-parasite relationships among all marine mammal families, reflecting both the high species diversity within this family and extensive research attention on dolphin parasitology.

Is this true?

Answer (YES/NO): YES